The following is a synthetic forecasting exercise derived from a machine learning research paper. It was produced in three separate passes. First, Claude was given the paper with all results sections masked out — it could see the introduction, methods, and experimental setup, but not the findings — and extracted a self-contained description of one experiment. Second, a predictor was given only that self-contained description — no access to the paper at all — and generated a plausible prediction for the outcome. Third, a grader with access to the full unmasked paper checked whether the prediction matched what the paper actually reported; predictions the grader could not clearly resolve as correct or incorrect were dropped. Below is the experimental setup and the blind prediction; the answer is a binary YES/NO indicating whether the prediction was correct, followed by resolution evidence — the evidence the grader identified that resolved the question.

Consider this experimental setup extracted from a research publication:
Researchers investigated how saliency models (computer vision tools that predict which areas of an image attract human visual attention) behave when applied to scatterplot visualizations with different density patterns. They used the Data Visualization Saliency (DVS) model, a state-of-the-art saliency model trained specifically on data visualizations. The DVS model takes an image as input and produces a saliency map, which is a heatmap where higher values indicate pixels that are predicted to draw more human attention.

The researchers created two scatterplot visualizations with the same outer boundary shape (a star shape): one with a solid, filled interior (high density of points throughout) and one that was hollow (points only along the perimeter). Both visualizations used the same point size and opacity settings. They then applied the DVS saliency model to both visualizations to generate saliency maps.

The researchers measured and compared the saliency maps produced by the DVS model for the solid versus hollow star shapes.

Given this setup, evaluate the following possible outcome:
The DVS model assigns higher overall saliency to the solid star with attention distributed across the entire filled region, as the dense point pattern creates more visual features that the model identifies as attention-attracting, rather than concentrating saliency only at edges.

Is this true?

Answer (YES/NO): NO